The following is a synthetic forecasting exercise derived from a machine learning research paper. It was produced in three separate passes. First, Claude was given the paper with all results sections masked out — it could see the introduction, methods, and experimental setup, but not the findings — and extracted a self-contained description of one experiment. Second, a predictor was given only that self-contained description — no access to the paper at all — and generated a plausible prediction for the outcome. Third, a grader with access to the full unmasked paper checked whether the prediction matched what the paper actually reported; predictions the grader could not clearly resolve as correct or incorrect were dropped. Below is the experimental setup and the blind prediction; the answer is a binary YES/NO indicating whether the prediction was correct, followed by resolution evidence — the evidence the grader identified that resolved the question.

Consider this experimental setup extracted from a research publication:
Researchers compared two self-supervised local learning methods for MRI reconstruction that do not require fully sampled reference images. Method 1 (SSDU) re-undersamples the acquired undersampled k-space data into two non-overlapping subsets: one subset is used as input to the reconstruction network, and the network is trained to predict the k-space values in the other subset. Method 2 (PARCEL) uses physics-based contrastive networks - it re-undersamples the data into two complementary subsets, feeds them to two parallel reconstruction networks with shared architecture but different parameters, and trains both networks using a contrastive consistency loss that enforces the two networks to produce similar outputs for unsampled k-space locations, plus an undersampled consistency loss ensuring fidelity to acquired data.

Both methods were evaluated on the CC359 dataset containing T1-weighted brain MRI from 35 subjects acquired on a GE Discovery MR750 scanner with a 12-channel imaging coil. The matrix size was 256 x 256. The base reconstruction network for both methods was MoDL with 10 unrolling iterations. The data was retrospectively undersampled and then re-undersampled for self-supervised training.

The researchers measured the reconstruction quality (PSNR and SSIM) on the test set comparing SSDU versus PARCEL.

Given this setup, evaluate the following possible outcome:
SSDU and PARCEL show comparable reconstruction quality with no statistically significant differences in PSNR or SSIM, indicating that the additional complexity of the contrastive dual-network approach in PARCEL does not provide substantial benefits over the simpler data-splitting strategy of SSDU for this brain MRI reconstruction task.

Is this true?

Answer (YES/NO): NO